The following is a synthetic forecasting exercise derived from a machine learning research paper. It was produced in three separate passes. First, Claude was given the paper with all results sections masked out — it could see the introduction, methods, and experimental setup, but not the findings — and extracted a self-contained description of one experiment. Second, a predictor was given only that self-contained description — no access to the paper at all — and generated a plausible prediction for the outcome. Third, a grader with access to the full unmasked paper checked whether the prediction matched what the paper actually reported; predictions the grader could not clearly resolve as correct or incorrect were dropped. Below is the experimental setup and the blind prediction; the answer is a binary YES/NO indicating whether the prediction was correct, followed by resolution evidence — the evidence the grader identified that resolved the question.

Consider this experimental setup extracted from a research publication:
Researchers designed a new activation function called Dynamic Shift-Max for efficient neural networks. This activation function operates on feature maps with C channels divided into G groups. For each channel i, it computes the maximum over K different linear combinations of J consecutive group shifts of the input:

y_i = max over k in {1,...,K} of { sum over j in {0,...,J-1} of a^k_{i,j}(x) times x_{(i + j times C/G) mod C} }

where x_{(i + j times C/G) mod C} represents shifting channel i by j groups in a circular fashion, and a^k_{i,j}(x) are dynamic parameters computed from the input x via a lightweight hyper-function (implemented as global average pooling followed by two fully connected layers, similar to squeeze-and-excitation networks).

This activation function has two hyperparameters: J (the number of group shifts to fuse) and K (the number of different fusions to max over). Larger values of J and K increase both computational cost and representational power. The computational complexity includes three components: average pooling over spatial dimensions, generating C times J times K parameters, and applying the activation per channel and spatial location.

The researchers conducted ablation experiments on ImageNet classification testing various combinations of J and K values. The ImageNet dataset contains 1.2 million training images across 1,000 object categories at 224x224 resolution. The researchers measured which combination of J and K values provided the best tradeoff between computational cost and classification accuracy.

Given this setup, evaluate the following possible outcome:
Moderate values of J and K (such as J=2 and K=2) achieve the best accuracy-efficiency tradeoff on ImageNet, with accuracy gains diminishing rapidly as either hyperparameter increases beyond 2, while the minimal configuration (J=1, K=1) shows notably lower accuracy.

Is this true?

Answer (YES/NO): YES